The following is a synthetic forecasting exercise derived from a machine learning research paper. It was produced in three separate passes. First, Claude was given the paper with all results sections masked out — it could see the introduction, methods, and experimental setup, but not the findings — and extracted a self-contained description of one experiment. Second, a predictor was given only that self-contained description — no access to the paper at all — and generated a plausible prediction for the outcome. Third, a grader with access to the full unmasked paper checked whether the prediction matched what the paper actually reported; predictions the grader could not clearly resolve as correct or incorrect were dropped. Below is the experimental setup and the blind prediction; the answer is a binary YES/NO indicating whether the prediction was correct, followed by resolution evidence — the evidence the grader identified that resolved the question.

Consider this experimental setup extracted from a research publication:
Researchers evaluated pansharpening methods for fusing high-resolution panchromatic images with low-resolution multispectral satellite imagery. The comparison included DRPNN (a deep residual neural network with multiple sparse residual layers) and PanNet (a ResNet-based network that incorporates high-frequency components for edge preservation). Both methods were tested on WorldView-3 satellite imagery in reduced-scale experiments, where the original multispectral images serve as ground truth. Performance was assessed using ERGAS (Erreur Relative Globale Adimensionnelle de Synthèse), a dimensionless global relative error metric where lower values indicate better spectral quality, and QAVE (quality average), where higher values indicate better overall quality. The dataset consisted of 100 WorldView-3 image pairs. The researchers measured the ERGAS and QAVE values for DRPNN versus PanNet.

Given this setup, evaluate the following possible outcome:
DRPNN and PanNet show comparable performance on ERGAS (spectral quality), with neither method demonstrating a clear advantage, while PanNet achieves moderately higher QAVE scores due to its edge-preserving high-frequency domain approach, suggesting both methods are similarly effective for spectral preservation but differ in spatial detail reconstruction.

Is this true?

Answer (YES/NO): NO